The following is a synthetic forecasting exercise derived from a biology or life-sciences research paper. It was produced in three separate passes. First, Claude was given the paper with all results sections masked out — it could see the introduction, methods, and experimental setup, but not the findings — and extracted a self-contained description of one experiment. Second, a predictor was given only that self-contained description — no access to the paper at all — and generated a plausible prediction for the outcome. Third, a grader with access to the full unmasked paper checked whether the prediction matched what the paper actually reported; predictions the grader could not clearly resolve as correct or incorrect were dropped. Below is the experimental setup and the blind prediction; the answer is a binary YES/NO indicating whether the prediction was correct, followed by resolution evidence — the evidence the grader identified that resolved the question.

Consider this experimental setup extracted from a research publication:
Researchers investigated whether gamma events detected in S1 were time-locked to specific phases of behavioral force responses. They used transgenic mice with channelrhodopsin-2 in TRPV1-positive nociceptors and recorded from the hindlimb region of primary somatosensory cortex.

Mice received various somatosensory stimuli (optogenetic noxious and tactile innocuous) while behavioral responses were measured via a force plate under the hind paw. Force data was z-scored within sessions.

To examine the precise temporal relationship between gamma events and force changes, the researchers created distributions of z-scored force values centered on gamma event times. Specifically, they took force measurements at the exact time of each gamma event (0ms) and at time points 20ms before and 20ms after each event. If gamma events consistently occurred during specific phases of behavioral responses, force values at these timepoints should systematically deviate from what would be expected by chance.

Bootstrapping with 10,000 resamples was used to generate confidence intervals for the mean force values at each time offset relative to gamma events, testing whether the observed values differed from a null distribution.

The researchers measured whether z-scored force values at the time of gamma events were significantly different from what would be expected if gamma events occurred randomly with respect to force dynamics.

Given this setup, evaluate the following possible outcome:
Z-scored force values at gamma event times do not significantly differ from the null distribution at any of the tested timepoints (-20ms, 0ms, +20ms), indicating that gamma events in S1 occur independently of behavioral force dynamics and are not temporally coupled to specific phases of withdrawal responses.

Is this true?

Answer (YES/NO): NO